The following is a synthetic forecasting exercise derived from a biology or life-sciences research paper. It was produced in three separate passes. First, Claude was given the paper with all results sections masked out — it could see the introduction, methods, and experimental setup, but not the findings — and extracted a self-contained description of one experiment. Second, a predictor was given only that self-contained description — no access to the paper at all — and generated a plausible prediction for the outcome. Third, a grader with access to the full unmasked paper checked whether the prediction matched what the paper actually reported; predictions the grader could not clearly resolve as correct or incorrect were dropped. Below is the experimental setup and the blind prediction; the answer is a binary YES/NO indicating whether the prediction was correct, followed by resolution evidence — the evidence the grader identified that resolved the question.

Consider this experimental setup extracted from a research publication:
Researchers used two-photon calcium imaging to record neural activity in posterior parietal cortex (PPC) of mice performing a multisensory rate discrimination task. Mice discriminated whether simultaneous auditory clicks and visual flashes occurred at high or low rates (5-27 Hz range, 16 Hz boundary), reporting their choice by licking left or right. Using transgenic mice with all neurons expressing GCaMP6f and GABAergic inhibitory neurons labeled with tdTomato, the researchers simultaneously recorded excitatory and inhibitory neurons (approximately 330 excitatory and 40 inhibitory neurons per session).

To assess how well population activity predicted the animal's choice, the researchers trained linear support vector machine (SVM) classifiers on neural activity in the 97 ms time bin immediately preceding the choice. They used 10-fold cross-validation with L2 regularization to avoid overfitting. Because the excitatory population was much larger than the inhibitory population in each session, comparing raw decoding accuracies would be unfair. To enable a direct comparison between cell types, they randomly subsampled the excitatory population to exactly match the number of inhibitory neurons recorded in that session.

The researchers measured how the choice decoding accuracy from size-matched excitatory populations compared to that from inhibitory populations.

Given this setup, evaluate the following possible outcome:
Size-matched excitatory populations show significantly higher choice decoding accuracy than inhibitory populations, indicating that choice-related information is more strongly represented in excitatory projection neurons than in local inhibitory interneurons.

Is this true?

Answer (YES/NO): NO